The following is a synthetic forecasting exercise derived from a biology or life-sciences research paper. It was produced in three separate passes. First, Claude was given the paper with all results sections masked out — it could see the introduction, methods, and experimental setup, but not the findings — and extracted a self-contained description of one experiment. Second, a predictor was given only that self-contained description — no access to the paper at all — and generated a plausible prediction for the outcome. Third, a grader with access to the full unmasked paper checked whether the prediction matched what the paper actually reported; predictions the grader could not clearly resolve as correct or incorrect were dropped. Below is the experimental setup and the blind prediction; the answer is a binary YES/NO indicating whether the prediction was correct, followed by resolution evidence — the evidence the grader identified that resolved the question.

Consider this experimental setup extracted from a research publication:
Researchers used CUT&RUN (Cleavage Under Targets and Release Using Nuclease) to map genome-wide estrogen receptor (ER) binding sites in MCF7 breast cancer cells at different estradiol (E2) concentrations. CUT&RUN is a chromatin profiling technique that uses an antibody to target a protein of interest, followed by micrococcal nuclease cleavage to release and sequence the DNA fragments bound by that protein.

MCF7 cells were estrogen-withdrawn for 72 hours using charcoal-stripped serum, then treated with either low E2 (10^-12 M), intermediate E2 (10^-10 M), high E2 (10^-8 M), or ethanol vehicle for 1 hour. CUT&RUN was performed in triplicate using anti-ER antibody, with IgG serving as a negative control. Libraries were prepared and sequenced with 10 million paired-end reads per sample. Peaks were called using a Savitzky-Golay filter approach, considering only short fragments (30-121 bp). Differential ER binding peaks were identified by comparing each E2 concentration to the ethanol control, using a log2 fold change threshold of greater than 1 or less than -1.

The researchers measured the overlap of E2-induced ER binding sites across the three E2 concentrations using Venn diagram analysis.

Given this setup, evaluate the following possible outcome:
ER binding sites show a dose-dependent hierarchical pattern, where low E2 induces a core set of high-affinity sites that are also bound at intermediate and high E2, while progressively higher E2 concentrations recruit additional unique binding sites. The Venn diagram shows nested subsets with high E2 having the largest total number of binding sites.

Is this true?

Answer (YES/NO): NO